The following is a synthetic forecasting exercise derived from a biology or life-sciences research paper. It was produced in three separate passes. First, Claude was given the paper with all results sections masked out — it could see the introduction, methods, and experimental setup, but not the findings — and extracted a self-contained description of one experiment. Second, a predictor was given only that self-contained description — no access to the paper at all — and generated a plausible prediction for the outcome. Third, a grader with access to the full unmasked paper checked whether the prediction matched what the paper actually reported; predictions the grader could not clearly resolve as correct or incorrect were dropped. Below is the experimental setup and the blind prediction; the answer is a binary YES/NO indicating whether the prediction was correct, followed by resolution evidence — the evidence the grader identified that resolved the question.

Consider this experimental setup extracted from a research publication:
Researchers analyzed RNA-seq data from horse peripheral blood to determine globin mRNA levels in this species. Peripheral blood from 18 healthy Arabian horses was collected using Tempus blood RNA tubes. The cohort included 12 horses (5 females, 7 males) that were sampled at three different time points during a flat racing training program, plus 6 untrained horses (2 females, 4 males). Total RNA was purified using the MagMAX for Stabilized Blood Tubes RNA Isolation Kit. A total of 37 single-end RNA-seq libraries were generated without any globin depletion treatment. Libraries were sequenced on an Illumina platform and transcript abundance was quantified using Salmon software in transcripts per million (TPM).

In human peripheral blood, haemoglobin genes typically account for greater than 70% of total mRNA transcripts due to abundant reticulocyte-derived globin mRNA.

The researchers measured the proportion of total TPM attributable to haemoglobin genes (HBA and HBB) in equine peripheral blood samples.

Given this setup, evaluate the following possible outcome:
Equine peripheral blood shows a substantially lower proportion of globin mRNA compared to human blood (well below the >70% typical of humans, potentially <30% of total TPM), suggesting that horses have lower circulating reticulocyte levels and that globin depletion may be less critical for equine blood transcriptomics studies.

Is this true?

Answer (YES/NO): YES